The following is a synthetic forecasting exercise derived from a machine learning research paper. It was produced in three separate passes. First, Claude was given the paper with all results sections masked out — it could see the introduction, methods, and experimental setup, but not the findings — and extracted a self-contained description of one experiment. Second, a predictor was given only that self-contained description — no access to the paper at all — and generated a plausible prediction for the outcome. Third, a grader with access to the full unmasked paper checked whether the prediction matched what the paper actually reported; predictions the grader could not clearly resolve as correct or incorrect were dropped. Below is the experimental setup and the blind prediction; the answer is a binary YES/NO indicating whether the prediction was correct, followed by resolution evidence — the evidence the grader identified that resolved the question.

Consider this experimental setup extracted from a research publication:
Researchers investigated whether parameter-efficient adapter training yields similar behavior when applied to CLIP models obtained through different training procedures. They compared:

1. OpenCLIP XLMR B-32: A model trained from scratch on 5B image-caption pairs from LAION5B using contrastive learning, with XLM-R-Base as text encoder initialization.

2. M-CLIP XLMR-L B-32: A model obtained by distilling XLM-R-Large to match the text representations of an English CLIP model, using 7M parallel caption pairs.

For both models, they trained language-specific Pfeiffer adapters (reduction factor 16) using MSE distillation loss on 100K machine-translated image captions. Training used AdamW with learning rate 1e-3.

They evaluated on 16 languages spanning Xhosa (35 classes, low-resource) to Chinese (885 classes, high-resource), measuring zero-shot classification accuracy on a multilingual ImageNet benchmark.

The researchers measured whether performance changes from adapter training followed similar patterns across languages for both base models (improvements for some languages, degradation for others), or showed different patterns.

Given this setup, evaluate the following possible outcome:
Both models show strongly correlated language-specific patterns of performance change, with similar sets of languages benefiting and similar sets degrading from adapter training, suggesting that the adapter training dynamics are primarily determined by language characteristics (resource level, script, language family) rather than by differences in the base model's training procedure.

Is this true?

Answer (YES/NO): NO